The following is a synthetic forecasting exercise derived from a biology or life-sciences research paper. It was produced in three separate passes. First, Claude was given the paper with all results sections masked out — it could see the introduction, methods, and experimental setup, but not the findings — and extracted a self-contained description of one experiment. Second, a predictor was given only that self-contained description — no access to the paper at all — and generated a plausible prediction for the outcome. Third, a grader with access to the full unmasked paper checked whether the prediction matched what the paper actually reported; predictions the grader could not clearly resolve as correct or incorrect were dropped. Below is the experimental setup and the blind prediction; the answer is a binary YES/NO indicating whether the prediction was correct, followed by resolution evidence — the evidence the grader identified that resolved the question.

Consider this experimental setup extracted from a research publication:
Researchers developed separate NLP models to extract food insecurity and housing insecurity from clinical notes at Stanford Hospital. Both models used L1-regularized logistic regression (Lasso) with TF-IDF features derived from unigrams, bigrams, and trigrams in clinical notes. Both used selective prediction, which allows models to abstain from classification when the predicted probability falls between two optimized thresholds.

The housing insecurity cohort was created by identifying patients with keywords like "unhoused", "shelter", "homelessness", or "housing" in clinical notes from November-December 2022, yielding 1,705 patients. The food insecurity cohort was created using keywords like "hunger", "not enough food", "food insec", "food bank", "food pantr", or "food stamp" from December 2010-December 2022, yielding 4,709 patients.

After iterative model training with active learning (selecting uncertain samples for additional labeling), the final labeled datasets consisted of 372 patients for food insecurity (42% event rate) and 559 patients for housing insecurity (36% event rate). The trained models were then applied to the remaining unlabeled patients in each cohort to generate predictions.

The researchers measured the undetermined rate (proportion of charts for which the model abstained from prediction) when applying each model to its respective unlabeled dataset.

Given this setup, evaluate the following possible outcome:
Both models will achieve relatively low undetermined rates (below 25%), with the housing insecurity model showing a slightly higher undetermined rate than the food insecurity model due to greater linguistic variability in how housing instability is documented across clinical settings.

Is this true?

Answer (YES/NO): NO